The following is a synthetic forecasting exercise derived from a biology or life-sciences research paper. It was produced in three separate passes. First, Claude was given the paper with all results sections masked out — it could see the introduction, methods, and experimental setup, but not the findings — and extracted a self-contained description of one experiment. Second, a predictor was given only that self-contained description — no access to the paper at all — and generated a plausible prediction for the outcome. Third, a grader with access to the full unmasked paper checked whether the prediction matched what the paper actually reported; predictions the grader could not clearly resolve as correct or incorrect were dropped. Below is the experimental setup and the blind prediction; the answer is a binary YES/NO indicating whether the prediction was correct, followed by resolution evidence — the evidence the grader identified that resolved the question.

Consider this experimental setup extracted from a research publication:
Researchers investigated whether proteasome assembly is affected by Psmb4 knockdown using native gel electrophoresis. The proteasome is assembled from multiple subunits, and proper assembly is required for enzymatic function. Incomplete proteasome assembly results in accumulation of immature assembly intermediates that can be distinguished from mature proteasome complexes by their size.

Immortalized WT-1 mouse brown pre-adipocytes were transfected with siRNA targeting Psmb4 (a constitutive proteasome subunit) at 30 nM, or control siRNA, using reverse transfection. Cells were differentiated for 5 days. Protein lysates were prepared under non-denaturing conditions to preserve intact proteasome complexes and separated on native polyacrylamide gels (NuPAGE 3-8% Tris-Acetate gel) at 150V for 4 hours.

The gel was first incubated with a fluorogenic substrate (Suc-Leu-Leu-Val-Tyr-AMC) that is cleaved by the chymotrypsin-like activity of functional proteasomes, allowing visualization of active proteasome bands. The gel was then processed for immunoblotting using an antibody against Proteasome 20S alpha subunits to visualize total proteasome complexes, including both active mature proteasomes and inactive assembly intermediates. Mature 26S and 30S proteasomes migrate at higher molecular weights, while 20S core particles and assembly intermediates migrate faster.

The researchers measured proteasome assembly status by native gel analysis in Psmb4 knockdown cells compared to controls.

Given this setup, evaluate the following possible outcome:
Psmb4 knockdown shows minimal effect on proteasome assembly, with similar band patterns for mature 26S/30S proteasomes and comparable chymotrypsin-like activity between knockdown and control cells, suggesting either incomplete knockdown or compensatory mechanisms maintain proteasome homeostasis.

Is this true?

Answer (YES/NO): NO